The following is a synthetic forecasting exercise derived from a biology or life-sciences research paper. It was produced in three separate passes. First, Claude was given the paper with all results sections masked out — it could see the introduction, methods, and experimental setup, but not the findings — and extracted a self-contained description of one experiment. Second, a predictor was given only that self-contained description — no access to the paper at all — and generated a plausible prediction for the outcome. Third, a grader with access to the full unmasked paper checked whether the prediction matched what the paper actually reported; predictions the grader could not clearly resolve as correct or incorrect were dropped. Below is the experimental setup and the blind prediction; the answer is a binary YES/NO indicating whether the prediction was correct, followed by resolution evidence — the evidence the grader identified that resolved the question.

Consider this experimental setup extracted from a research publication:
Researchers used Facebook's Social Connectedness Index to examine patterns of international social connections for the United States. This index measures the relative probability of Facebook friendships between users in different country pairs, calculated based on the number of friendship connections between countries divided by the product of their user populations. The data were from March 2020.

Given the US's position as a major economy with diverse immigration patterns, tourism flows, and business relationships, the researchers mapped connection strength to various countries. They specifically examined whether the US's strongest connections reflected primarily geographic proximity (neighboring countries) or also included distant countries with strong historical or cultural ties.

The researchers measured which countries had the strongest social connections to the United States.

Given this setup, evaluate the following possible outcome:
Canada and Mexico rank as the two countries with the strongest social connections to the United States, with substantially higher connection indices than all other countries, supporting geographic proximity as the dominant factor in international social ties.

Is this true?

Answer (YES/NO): YES